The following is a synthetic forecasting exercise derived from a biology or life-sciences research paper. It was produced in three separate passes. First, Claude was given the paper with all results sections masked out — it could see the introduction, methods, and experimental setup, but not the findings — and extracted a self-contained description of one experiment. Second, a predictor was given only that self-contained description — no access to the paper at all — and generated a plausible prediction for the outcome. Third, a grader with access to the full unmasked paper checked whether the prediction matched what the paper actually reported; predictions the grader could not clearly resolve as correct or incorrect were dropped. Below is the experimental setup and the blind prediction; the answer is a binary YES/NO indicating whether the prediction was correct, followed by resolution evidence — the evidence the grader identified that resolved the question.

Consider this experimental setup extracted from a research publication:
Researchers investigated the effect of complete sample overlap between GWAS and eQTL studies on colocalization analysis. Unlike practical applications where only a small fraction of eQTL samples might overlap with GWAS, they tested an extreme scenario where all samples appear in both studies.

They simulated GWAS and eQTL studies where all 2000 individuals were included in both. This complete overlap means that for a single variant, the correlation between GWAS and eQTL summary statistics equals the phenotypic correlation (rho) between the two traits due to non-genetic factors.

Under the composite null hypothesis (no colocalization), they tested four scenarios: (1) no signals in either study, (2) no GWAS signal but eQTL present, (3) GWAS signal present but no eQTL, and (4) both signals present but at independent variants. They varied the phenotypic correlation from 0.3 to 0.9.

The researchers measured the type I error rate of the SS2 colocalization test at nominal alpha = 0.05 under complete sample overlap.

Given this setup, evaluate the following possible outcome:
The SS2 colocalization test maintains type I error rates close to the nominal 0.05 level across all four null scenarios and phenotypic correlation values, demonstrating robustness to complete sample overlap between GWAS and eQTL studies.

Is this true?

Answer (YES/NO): NO